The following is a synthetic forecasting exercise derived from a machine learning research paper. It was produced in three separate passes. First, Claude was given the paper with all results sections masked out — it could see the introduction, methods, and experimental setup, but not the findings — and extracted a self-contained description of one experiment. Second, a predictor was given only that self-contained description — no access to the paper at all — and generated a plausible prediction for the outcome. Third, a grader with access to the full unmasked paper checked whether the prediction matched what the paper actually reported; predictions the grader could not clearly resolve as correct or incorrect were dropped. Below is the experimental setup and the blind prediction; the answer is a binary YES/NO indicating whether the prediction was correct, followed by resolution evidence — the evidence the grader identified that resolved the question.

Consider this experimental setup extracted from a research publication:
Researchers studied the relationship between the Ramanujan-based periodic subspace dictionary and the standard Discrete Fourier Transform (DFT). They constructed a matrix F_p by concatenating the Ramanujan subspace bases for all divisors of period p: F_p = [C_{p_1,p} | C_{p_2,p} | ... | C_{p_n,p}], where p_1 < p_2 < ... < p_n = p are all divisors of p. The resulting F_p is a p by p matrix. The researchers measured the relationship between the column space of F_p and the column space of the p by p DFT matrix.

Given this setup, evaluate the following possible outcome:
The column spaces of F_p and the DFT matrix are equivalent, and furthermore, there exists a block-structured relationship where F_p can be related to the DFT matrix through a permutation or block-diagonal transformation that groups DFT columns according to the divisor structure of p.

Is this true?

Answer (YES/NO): NO